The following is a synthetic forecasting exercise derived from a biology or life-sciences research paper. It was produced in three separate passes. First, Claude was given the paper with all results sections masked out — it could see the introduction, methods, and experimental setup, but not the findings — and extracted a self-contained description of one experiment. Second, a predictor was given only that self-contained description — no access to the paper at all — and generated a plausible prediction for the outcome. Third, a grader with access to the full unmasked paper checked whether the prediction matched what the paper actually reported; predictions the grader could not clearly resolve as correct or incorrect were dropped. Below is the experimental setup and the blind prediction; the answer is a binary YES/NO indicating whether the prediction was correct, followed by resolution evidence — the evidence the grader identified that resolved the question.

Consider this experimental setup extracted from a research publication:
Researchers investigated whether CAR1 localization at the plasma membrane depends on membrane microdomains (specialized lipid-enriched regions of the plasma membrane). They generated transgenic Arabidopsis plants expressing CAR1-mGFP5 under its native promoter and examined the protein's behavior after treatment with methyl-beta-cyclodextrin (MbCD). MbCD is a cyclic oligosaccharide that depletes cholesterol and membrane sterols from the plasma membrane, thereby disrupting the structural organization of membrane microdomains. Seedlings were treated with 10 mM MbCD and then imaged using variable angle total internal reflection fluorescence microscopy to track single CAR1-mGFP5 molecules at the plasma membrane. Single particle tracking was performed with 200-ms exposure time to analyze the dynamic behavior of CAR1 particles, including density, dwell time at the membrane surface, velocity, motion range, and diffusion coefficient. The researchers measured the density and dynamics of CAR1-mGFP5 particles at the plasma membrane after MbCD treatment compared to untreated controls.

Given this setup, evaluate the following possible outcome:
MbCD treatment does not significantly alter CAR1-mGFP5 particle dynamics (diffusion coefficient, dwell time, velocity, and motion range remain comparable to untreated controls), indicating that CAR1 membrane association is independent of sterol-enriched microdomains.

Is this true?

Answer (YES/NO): NO